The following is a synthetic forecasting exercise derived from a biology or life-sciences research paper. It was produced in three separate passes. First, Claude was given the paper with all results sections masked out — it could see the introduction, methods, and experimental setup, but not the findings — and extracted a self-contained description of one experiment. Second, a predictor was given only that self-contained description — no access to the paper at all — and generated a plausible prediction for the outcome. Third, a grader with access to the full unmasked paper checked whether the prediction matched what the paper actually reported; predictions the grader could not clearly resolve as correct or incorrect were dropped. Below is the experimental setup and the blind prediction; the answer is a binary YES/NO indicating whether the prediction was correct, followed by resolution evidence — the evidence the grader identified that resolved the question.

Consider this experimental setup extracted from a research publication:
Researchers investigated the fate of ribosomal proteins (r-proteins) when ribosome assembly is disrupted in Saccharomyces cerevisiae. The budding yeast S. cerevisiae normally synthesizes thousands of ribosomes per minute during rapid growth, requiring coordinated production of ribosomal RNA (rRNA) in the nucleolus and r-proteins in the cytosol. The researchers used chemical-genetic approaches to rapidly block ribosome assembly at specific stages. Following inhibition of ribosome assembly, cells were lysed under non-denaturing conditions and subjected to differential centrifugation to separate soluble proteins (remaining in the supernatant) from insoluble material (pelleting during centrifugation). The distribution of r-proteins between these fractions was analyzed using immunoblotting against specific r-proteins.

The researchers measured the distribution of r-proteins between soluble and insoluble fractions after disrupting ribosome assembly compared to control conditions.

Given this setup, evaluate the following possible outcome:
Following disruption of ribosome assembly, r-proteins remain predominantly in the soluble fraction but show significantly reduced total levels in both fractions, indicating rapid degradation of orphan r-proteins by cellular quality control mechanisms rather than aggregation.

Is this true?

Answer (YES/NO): NO